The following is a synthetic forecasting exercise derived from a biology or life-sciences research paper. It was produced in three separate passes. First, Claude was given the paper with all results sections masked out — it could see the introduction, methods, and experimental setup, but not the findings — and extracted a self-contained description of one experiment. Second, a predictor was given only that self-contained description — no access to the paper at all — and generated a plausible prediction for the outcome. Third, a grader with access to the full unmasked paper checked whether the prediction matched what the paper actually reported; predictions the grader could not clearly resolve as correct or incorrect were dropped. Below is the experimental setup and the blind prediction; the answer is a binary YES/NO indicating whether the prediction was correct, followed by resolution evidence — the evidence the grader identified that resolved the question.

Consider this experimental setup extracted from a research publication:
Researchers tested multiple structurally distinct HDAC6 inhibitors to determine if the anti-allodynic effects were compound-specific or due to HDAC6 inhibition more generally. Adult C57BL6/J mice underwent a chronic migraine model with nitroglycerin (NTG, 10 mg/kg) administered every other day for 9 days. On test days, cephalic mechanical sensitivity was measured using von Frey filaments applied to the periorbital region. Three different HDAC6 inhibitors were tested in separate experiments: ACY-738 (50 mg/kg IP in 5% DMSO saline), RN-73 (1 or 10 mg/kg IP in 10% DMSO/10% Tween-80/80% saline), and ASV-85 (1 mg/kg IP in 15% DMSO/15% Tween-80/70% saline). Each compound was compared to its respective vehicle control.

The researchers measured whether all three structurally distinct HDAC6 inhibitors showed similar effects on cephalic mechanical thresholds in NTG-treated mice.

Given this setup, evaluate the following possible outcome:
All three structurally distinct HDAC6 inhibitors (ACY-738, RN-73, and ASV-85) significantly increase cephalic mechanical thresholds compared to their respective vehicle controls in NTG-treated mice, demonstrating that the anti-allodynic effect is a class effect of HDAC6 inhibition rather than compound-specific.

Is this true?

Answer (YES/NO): NO